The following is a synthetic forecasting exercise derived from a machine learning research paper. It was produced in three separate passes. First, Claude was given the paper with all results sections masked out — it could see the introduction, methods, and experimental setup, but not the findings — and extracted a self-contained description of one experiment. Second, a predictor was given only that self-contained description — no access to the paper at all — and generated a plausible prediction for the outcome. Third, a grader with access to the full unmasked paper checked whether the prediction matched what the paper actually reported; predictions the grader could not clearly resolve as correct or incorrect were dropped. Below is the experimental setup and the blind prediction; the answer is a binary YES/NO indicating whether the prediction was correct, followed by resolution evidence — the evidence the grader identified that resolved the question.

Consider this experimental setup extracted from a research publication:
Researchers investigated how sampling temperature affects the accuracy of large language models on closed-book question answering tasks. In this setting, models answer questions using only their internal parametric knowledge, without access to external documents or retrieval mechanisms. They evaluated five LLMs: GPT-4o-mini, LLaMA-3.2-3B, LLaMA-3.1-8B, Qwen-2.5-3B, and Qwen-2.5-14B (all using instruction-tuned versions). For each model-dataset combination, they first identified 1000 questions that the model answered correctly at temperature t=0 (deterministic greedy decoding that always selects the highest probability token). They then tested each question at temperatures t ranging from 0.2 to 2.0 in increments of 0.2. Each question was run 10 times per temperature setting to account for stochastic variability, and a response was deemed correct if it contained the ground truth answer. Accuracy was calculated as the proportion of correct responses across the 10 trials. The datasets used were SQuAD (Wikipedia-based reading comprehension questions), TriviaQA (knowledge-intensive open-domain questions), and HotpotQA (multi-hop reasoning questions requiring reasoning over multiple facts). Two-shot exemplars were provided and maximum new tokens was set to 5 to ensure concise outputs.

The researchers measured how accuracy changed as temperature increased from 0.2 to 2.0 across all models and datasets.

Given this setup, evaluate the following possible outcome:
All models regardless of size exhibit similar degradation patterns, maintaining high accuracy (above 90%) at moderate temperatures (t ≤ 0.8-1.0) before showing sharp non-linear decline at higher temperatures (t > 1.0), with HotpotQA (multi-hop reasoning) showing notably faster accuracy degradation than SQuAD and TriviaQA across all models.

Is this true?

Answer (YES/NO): NO